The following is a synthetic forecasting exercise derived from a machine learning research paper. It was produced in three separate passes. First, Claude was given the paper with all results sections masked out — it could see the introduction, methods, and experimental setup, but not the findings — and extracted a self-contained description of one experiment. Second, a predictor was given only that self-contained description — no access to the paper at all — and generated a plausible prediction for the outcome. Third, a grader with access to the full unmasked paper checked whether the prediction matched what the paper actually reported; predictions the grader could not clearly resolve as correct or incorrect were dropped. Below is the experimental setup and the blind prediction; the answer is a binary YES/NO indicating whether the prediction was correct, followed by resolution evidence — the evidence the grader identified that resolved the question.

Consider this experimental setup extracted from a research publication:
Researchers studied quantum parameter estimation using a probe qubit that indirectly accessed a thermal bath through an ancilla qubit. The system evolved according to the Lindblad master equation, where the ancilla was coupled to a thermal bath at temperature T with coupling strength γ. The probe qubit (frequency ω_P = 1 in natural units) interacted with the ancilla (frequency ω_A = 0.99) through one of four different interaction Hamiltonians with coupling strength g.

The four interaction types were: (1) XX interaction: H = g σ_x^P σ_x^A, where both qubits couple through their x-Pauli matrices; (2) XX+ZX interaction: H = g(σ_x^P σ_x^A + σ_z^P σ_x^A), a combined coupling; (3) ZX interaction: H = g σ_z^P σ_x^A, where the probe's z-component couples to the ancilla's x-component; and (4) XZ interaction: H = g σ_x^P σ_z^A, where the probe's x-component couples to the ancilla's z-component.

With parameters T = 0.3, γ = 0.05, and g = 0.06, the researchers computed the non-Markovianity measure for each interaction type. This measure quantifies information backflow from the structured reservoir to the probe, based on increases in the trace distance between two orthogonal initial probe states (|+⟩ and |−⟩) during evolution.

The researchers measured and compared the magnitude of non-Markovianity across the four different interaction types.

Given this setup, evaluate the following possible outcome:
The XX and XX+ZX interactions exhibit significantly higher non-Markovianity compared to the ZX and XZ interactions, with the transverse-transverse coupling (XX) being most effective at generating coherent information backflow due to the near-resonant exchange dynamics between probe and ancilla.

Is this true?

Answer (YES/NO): NO